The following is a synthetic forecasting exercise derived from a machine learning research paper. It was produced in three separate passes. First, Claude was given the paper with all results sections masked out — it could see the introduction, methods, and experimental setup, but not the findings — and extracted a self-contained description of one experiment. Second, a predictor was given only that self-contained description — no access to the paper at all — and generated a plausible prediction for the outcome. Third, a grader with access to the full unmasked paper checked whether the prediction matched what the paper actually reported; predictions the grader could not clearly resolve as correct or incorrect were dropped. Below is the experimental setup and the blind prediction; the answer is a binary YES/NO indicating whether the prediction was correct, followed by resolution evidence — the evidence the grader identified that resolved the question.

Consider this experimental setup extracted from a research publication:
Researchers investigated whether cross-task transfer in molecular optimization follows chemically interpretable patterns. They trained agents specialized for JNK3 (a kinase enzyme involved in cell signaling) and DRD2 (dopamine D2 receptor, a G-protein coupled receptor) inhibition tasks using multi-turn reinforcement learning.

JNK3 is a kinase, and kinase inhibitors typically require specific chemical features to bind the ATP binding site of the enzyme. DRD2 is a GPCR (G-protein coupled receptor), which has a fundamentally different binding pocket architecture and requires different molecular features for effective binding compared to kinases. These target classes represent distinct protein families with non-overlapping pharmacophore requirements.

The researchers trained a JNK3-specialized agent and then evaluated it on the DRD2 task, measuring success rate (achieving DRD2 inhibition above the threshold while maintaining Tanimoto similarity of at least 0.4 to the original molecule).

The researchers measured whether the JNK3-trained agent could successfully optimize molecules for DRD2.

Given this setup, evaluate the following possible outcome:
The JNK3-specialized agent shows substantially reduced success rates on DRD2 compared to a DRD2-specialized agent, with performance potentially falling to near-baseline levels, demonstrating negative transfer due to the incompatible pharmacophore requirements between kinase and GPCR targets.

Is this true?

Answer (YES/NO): YES